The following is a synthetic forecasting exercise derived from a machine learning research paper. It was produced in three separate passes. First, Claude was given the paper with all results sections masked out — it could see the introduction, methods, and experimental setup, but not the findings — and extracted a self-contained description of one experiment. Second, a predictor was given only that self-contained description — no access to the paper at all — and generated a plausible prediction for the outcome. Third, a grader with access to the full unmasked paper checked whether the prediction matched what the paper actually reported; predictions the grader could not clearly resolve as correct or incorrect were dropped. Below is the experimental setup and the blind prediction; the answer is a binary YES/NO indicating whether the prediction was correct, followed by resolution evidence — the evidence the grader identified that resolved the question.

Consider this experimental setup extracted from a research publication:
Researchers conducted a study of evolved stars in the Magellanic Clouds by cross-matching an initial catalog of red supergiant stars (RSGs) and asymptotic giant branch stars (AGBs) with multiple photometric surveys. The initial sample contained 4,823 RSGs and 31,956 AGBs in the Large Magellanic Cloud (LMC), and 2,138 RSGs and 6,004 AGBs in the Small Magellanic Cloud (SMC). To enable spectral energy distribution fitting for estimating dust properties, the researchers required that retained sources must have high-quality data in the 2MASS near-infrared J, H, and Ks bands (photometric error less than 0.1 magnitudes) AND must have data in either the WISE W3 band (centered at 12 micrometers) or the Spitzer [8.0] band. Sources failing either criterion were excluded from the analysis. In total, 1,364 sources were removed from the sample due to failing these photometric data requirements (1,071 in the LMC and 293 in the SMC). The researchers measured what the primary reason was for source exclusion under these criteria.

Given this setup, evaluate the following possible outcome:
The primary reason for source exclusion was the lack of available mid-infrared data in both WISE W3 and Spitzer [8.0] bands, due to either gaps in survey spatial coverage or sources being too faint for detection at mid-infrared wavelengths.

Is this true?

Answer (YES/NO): YES